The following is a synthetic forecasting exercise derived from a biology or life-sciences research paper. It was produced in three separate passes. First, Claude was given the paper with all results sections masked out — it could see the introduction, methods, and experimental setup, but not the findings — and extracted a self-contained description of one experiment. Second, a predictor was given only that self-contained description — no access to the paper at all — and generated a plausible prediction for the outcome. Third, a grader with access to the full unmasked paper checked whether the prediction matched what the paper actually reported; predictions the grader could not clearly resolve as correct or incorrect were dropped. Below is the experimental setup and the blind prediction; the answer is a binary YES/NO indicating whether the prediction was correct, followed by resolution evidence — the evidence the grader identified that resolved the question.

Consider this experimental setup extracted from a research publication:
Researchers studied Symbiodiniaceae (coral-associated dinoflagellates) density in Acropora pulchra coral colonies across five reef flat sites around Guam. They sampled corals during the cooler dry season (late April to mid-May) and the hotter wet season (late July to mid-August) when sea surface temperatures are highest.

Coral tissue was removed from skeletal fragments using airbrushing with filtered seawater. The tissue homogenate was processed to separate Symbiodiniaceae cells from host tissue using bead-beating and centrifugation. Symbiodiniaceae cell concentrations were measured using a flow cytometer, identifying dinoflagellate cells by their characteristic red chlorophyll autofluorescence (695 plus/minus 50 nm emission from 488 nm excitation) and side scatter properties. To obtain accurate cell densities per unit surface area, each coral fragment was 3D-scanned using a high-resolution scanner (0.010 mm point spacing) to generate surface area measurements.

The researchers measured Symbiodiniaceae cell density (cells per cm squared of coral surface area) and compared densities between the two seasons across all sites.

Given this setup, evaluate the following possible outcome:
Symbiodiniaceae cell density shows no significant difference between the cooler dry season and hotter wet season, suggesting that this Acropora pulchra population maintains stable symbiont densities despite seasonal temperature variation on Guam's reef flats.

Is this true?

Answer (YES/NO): NO